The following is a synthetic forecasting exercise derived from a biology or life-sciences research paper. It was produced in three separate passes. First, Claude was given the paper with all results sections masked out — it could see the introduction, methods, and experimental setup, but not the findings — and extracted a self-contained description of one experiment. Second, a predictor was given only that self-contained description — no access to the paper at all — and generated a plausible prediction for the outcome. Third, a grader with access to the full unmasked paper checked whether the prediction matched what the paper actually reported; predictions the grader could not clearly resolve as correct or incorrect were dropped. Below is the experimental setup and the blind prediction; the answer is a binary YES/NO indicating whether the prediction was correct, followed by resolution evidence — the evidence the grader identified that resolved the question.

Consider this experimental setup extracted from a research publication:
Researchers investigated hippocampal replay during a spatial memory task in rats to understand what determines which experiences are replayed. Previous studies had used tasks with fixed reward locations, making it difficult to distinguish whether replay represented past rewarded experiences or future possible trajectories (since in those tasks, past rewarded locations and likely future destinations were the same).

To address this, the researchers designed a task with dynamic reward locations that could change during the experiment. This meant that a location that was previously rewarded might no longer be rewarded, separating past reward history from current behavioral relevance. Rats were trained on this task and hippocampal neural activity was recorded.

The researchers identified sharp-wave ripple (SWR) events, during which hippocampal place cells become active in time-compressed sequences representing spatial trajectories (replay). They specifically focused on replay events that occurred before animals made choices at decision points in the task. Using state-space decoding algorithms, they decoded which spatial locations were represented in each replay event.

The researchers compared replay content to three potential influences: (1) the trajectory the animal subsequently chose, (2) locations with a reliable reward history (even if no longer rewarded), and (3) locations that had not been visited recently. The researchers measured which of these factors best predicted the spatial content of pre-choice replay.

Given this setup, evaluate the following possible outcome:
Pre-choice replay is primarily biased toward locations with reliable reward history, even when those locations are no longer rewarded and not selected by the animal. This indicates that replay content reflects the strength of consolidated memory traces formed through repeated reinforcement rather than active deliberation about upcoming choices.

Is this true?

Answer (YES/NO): YES